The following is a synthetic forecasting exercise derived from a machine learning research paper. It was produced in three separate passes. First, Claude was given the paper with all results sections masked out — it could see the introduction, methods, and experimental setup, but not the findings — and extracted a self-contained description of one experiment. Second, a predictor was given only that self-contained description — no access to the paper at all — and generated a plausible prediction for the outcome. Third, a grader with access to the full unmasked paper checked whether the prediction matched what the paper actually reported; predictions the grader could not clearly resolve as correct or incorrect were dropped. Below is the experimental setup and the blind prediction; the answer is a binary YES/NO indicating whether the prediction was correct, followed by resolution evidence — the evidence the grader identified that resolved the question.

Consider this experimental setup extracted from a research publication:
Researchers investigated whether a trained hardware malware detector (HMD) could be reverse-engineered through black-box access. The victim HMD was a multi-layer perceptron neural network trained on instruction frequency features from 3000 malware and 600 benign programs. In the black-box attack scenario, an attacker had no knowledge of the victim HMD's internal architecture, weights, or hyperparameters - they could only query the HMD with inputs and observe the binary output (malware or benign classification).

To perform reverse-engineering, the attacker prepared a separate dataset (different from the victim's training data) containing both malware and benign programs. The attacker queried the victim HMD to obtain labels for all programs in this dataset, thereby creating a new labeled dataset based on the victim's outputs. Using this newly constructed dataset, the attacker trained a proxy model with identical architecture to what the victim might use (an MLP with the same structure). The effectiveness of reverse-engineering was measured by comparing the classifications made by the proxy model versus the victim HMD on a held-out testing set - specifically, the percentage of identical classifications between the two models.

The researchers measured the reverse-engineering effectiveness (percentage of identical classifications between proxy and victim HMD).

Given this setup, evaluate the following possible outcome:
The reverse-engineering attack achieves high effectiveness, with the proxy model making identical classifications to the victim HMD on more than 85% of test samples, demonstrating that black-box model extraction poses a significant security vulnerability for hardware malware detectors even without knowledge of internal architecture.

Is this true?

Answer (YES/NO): YES